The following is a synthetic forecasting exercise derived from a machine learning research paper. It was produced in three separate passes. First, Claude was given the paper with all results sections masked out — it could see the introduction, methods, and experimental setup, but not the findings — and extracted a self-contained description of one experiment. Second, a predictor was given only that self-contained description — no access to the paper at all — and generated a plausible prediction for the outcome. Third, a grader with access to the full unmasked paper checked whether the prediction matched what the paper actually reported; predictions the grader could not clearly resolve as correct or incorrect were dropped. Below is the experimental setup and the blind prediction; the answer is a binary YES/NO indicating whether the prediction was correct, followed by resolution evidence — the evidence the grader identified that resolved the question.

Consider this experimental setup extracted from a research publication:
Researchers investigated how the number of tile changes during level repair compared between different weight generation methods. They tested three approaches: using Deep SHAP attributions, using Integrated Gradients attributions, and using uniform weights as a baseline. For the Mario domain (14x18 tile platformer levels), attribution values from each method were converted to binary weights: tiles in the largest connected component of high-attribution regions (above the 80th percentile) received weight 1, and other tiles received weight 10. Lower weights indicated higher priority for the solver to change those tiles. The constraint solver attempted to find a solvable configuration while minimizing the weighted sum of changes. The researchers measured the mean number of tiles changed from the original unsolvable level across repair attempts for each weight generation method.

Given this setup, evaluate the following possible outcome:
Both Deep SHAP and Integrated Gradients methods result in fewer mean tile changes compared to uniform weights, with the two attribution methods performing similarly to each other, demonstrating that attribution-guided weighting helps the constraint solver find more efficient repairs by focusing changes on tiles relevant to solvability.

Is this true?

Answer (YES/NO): NO